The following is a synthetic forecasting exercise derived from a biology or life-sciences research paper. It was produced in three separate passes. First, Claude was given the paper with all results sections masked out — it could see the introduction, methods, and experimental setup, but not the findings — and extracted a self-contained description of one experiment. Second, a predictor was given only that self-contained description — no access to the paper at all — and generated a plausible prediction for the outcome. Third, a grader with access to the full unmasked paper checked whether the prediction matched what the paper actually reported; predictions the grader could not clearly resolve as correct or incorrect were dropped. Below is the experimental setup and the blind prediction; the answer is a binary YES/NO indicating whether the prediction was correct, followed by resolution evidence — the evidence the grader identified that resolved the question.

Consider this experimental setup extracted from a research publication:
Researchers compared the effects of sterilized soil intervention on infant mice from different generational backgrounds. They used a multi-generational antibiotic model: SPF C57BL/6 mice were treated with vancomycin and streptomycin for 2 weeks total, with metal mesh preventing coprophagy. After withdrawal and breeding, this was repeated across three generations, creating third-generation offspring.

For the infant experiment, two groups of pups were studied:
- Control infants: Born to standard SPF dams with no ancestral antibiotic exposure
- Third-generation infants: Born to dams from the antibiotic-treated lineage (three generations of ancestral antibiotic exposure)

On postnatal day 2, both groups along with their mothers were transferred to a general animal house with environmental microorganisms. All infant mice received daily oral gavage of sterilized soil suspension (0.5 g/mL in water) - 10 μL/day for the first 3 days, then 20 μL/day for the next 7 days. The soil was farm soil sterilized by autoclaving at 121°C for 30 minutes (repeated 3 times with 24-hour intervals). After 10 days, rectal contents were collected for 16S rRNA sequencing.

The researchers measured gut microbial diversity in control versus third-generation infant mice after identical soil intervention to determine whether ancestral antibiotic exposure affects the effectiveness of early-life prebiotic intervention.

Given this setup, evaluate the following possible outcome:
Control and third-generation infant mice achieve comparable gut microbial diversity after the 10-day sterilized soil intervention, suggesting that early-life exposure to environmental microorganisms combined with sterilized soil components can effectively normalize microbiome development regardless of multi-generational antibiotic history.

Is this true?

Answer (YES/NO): YES